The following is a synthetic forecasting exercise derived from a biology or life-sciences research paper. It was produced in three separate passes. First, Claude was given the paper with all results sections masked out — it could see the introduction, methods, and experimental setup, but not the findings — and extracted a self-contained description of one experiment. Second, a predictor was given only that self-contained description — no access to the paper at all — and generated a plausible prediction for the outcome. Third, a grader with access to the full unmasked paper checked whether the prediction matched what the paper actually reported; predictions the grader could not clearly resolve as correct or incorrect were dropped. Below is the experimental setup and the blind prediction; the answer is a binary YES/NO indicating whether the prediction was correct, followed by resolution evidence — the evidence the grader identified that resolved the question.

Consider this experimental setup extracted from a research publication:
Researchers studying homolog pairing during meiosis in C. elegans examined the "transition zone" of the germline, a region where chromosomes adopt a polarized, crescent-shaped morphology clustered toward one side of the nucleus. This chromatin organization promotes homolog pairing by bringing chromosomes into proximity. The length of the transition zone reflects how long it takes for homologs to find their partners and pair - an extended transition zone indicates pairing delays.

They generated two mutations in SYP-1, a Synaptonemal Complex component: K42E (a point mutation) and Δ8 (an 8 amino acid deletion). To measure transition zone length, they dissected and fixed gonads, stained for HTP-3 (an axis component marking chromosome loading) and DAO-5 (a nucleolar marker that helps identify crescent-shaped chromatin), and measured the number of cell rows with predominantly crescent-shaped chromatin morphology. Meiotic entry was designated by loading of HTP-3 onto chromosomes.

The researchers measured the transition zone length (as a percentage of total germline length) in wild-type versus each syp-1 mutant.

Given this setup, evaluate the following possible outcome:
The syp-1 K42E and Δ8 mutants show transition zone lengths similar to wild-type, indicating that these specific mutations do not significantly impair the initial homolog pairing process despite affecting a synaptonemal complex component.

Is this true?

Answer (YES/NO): NO